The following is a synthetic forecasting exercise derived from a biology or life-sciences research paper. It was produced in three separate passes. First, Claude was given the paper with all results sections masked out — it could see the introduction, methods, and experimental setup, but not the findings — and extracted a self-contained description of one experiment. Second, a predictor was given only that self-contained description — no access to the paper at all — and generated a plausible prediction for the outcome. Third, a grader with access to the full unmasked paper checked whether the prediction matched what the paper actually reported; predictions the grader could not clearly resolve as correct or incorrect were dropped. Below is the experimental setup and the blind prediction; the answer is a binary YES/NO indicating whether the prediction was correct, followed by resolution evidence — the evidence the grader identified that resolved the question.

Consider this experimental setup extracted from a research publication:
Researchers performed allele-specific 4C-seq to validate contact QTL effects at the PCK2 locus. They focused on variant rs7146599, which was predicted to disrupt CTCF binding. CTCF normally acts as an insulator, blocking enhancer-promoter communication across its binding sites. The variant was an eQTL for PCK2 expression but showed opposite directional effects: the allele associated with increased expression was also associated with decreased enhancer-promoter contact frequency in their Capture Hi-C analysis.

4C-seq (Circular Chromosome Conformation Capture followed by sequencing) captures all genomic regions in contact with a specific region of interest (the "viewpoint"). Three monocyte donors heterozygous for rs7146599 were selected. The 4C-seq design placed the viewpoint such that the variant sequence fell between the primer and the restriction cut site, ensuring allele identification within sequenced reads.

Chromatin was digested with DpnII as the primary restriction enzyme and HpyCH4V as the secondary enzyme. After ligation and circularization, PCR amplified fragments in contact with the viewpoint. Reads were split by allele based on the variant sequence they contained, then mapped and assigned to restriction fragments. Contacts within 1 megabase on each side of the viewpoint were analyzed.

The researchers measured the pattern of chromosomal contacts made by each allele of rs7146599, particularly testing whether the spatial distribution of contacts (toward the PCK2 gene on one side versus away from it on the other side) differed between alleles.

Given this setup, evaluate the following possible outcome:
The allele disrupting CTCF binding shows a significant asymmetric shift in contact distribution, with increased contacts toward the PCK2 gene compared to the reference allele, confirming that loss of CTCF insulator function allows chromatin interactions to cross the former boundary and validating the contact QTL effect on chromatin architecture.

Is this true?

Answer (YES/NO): NO